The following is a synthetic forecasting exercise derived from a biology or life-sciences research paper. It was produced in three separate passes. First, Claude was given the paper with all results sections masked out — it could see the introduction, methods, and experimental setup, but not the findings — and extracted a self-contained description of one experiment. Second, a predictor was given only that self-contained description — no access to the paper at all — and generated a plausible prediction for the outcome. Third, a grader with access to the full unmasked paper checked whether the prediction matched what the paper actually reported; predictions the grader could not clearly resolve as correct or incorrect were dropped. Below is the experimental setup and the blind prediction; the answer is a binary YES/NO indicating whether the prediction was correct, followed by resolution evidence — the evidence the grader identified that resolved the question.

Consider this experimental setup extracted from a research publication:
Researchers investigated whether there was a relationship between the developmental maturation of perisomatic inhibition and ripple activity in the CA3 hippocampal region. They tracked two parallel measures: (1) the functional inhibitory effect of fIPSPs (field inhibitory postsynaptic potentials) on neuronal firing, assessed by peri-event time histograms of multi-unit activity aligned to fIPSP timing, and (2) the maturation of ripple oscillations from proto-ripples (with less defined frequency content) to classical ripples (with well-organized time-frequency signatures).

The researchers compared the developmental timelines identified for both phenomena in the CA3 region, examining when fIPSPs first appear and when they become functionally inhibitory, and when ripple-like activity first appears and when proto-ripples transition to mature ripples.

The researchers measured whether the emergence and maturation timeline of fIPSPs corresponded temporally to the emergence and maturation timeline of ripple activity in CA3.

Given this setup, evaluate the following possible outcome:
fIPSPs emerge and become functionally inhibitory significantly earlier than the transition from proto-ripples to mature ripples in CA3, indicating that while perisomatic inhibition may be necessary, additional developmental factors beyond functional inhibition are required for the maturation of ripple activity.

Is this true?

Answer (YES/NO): NO